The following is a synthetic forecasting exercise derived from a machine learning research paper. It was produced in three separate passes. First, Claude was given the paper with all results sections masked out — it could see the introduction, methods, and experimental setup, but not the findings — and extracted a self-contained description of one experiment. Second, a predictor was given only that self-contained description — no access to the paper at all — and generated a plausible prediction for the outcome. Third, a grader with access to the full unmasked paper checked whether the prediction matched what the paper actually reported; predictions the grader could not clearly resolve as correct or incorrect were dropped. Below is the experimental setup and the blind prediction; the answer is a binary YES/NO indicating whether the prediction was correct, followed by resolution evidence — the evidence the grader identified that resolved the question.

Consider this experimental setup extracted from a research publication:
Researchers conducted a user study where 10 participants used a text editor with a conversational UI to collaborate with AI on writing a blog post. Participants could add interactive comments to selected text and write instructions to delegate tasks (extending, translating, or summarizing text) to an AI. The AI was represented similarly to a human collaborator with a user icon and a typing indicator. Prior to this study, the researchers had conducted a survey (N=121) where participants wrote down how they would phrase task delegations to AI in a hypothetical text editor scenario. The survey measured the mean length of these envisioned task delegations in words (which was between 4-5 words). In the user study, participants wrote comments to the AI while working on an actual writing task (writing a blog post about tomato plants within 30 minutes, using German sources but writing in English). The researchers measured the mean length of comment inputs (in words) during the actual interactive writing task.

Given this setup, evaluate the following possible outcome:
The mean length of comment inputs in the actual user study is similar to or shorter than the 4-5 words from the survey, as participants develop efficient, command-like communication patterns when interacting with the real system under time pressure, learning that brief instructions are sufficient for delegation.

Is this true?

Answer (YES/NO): YES